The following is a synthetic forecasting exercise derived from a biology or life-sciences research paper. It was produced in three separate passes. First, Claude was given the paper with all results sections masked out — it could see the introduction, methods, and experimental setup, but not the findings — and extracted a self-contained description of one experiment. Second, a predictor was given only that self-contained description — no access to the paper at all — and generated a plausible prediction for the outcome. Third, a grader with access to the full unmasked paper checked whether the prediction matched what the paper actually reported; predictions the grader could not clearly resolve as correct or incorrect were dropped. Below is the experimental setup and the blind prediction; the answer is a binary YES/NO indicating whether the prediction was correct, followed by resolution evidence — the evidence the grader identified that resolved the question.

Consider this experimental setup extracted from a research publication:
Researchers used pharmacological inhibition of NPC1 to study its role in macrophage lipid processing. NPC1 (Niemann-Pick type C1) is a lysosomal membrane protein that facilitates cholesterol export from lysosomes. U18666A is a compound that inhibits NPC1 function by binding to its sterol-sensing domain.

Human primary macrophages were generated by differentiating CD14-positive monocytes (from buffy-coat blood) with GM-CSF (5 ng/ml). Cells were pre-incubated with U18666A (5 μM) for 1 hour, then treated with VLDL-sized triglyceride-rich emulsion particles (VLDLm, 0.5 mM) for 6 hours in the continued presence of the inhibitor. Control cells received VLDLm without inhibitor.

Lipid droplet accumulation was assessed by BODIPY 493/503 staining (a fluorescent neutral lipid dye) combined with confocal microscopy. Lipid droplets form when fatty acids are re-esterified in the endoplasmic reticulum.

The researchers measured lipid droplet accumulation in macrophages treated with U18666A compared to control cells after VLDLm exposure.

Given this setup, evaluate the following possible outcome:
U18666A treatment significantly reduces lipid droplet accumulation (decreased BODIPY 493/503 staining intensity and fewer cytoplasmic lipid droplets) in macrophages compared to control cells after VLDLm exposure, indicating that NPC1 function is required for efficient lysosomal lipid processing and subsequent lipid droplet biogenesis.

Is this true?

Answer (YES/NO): NO